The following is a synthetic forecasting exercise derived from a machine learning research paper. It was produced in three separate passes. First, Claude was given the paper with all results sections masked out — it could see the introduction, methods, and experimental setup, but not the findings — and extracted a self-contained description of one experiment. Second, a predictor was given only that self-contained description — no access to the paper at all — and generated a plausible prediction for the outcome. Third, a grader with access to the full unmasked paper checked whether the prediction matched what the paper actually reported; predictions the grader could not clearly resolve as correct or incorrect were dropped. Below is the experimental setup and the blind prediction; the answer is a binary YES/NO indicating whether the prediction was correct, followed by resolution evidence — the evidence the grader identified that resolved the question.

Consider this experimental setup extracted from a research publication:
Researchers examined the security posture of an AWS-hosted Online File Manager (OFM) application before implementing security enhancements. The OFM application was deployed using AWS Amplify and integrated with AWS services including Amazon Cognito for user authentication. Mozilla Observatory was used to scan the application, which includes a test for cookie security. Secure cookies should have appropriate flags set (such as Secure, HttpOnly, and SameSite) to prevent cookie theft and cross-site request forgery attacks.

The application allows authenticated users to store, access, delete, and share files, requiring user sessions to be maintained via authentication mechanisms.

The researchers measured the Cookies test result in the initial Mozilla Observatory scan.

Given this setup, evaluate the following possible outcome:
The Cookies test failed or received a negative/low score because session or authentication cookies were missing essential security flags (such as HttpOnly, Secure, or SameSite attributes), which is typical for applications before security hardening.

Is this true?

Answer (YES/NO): NO